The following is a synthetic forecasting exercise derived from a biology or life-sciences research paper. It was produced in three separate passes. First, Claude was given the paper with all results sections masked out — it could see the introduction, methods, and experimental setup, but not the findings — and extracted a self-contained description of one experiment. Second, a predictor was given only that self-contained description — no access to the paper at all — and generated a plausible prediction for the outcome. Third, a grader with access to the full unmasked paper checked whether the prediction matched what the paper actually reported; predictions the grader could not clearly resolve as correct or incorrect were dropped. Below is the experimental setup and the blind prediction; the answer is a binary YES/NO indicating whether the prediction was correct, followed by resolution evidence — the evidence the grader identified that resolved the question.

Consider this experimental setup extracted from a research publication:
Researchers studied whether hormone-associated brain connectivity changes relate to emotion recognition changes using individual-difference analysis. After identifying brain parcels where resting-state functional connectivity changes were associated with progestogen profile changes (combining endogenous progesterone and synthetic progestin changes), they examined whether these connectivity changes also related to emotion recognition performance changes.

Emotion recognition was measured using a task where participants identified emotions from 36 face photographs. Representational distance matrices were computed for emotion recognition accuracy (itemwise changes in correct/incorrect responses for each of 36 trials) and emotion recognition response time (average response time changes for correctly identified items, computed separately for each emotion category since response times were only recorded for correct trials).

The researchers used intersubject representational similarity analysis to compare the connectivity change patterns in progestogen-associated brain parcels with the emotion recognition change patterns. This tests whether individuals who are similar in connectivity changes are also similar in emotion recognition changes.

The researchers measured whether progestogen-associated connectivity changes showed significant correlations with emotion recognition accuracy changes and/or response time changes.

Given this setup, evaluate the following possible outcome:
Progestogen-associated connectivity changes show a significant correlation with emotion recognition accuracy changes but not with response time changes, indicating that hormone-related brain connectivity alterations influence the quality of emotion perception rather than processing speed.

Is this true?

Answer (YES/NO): NO